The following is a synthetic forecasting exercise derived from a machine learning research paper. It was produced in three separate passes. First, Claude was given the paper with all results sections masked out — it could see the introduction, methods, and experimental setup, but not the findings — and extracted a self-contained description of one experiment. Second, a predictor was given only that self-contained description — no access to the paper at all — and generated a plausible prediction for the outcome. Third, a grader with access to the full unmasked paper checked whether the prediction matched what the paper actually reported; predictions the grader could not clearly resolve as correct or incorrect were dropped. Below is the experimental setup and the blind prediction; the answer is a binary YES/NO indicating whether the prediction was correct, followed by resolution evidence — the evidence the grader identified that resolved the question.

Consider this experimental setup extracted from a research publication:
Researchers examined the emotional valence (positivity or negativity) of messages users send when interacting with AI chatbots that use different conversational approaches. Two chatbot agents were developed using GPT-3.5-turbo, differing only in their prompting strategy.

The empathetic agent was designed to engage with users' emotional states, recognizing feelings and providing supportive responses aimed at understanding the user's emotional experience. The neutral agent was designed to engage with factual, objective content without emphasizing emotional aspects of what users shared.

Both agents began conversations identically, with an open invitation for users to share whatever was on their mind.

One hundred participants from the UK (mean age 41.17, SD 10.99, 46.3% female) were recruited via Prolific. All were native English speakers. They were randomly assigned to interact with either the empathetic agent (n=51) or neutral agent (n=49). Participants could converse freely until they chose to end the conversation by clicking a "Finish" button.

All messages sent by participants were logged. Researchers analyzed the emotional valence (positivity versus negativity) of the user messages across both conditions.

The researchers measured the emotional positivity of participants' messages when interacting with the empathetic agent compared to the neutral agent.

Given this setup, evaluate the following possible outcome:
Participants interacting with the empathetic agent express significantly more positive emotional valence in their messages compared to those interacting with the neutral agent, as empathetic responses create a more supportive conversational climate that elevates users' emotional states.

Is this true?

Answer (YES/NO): YES